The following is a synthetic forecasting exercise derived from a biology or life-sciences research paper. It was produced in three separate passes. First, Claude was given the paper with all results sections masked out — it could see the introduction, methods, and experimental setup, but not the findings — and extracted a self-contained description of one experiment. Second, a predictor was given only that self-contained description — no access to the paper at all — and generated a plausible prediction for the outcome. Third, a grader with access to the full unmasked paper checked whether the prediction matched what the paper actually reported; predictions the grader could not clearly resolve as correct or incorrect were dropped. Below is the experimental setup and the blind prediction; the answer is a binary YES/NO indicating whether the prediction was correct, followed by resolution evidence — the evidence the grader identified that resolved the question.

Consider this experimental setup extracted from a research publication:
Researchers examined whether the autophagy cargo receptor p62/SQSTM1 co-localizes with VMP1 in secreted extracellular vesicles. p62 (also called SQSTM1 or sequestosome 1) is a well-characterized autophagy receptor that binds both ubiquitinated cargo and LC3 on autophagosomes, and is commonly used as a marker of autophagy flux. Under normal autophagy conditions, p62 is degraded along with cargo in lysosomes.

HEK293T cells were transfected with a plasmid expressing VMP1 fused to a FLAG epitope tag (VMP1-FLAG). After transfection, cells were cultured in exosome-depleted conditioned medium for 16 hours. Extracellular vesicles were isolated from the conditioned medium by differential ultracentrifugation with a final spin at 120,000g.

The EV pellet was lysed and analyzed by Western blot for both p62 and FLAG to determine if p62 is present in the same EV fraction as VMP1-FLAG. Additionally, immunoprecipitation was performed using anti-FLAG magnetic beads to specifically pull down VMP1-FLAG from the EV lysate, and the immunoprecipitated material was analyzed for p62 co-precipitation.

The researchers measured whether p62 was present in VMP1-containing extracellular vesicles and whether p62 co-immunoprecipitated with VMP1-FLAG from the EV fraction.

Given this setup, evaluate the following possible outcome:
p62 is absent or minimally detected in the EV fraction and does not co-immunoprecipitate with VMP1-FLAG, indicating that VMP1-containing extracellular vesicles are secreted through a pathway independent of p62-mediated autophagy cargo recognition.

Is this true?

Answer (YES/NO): NO